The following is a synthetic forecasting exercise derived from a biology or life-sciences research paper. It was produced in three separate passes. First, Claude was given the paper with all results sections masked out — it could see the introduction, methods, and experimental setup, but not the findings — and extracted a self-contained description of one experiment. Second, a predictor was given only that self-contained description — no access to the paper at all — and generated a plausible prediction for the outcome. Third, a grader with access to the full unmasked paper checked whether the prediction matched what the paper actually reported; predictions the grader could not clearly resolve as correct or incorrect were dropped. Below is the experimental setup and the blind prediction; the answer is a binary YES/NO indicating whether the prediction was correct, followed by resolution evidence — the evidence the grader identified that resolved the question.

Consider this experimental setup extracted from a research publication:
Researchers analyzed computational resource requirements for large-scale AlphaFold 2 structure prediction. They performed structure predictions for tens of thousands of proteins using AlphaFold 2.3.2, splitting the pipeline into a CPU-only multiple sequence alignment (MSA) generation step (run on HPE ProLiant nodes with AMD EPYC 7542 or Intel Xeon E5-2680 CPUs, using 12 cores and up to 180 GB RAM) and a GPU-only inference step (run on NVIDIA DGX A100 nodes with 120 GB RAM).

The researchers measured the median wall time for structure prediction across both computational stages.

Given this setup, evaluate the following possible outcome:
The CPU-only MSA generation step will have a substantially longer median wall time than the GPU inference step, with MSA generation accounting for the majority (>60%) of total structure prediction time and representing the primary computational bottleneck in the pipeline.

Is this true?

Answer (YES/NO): YES